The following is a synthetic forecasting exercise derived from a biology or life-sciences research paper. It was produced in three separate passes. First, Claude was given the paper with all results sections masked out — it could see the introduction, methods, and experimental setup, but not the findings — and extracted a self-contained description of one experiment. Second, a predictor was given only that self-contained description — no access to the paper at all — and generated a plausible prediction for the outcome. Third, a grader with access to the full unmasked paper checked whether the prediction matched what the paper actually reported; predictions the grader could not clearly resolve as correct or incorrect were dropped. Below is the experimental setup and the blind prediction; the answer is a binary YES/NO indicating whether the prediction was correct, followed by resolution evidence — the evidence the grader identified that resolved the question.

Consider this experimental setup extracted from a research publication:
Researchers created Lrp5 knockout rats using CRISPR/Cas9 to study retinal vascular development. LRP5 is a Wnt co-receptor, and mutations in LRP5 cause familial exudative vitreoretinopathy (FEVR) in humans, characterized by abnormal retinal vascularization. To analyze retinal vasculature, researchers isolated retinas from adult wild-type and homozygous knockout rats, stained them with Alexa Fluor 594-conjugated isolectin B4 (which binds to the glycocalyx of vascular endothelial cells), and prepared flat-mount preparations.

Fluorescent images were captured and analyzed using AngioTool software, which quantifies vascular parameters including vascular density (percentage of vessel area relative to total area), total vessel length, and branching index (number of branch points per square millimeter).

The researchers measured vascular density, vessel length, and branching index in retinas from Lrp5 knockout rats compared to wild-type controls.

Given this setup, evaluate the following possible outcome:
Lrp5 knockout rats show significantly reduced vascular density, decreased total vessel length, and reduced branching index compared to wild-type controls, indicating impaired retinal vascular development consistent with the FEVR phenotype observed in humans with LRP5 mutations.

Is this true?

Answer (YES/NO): YES